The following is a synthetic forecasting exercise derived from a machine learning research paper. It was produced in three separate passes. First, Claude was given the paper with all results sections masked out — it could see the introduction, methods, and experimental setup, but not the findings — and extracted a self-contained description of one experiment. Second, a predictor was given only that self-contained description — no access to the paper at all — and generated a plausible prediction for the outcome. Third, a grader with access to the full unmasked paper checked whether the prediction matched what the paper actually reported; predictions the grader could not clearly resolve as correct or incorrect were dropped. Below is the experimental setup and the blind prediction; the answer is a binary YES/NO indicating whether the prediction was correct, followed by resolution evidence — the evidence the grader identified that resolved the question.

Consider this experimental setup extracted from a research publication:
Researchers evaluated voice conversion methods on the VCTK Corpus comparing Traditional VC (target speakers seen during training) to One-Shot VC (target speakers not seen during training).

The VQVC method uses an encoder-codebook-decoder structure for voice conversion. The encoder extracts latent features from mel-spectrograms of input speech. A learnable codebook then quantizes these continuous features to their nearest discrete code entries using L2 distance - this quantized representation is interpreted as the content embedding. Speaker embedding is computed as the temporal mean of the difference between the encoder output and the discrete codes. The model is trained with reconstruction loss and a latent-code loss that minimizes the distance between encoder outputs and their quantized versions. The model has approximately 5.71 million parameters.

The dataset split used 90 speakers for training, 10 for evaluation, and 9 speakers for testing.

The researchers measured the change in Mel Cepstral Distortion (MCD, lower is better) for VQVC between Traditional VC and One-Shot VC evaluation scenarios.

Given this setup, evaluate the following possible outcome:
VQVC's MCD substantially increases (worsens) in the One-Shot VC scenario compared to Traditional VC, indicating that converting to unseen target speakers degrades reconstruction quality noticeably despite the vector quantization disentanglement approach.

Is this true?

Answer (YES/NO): NO